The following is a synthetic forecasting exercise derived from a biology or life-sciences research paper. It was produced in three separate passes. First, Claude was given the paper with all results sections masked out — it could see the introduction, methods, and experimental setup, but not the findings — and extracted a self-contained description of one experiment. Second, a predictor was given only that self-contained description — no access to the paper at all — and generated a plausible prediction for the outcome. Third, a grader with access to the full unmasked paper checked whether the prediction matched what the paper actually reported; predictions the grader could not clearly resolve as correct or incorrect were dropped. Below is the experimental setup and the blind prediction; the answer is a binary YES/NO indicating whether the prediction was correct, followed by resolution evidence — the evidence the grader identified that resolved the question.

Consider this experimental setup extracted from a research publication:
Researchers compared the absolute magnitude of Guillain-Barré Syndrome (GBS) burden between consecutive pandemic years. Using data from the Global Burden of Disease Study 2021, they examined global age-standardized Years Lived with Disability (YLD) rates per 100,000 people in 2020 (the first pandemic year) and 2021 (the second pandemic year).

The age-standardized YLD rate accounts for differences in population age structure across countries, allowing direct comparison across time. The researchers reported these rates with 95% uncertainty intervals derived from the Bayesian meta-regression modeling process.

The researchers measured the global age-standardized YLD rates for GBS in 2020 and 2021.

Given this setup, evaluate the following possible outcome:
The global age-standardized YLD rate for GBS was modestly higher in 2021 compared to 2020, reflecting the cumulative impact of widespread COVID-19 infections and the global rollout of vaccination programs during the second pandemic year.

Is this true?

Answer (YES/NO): NO